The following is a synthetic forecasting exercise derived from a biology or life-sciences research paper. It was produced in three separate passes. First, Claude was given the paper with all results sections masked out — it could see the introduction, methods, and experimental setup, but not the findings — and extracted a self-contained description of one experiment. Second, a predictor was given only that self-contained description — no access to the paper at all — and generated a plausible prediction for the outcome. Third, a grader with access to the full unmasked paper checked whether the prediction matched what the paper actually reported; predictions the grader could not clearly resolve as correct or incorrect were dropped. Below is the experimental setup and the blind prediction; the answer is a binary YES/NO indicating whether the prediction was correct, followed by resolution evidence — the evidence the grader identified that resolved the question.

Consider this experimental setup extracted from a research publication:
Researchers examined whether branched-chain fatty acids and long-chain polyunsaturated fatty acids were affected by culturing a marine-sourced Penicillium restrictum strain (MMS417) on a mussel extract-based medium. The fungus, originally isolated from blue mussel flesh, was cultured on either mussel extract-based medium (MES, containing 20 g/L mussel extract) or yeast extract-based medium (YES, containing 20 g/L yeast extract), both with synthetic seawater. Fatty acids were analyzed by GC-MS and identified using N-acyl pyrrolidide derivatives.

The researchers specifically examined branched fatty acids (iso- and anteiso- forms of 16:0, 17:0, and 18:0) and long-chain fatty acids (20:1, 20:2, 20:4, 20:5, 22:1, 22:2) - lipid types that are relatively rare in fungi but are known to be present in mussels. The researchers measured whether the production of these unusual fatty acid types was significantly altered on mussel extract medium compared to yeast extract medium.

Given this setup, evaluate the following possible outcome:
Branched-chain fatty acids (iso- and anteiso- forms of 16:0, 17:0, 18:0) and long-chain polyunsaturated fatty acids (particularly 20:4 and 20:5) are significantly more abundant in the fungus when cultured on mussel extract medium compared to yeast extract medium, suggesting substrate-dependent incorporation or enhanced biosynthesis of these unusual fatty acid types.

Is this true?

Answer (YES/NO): YES